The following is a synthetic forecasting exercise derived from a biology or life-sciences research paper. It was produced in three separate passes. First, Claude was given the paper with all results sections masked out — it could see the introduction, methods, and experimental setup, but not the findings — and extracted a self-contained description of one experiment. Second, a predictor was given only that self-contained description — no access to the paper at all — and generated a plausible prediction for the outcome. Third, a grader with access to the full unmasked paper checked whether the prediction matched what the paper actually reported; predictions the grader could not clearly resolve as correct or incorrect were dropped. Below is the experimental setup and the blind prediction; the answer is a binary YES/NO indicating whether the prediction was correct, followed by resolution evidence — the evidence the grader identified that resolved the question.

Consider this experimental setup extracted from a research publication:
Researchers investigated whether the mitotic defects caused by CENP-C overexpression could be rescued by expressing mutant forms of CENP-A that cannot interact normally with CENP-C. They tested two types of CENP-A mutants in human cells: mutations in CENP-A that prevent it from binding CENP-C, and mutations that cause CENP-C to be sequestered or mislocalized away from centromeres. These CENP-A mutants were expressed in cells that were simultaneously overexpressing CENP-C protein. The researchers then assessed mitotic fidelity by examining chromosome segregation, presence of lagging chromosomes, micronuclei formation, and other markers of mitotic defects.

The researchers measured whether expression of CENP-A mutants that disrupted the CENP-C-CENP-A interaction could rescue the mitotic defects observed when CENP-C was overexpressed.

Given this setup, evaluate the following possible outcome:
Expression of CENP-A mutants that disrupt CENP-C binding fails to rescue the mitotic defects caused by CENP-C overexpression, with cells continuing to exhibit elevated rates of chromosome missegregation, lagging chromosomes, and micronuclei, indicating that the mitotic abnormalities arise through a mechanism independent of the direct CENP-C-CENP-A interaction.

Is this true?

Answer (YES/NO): NO